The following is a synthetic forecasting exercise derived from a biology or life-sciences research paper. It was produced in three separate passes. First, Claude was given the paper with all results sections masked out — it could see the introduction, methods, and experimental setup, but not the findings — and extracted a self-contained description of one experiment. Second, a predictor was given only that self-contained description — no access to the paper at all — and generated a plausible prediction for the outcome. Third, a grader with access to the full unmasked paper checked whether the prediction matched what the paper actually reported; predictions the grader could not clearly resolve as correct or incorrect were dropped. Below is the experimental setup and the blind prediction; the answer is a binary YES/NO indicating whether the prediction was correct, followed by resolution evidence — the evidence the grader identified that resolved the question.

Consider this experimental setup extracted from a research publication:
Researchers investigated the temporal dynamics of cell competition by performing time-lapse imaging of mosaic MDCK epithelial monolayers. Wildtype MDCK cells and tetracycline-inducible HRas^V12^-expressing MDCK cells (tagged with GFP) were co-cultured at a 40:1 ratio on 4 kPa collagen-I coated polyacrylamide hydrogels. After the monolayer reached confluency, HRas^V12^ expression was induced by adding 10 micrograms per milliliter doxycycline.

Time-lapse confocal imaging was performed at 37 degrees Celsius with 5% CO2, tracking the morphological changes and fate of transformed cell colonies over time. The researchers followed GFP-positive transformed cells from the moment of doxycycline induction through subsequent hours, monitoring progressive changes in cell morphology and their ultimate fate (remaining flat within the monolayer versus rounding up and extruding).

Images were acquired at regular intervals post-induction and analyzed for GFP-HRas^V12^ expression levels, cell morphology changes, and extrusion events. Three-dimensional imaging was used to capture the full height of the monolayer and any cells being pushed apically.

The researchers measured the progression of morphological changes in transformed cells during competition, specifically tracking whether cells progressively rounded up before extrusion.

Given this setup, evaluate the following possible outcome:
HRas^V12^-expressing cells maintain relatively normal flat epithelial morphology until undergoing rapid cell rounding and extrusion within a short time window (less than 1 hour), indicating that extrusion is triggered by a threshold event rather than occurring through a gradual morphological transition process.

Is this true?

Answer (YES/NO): NO